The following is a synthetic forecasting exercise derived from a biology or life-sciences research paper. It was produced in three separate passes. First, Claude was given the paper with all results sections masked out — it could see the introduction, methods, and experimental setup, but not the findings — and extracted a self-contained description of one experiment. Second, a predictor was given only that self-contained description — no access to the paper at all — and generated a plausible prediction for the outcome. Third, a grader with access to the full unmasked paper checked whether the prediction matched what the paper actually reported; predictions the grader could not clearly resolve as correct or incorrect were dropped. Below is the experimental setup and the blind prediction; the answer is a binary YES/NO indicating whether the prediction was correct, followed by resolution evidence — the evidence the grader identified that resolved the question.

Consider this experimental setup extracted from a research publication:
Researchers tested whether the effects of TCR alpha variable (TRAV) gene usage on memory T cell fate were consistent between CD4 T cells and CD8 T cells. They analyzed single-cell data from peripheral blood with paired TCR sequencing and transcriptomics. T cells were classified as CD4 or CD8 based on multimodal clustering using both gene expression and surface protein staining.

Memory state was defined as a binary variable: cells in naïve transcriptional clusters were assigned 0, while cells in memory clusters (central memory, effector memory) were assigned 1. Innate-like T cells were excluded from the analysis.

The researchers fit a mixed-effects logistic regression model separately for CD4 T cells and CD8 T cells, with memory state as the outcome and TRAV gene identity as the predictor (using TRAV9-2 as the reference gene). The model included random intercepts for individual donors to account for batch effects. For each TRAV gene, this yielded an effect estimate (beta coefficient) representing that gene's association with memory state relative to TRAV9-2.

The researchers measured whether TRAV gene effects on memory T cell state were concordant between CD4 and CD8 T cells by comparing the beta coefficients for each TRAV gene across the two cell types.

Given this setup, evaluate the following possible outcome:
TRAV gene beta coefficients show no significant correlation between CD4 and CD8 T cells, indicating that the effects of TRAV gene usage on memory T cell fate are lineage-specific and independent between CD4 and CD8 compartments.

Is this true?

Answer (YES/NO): NO